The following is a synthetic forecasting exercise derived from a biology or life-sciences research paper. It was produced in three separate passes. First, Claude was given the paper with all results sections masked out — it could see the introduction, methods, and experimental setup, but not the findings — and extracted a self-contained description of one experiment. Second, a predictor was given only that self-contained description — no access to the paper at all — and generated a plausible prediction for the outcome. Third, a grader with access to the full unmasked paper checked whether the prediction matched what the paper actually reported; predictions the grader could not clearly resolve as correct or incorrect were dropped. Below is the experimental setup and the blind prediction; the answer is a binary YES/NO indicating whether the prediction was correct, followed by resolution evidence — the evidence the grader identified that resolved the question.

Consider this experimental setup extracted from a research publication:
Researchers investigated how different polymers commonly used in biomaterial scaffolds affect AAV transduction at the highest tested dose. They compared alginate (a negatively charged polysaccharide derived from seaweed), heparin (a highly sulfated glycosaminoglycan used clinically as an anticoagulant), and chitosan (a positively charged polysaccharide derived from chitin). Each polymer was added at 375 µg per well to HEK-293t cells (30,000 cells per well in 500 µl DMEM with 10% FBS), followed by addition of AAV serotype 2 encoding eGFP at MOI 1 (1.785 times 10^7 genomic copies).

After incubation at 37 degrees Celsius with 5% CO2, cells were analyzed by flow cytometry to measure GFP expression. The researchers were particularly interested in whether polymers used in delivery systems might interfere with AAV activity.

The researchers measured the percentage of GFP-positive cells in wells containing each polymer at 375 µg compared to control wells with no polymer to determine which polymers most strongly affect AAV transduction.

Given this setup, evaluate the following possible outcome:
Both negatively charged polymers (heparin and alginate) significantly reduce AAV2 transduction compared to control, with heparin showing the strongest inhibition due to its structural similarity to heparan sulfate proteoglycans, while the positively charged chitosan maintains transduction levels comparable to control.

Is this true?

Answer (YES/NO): NO